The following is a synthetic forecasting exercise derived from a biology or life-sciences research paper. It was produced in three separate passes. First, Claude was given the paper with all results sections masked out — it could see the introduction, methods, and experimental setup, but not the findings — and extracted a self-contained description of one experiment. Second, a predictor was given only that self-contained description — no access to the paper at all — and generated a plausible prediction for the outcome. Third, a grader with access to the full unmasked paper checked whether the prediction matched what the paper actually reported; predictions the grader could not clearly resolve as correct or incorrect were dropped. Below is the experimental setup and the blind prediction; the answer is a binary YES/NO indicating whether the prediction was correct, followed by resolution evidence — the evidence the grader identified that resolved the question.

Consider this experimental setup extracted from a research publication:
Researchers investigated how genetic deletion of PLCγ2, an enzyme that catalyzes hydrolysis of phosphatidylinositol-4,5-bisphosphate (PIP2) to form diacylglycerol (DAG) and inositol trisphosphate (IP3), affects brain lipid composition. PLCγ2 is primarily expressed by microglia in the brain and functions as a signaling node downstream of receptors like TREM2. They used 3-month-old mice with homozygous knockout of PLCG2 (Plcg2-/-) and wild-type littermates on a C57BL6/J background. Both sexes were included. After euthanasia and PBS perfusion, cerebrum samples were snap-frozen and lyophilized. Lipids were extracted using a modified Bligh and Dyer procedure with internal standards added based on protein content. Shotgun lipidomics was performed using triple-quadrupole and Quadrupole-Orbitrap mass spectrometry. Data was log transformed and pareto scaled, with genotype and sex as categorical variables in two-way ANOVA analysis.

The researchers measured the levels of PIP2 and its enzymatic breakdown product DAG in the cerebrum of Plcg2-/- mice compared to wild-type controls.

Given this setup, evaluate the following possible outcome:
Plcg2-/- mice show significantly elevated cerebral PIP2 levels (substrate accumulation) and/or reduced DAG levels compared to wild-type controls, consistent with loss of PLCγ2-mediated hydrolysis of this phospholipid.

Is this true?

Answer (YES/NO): NO